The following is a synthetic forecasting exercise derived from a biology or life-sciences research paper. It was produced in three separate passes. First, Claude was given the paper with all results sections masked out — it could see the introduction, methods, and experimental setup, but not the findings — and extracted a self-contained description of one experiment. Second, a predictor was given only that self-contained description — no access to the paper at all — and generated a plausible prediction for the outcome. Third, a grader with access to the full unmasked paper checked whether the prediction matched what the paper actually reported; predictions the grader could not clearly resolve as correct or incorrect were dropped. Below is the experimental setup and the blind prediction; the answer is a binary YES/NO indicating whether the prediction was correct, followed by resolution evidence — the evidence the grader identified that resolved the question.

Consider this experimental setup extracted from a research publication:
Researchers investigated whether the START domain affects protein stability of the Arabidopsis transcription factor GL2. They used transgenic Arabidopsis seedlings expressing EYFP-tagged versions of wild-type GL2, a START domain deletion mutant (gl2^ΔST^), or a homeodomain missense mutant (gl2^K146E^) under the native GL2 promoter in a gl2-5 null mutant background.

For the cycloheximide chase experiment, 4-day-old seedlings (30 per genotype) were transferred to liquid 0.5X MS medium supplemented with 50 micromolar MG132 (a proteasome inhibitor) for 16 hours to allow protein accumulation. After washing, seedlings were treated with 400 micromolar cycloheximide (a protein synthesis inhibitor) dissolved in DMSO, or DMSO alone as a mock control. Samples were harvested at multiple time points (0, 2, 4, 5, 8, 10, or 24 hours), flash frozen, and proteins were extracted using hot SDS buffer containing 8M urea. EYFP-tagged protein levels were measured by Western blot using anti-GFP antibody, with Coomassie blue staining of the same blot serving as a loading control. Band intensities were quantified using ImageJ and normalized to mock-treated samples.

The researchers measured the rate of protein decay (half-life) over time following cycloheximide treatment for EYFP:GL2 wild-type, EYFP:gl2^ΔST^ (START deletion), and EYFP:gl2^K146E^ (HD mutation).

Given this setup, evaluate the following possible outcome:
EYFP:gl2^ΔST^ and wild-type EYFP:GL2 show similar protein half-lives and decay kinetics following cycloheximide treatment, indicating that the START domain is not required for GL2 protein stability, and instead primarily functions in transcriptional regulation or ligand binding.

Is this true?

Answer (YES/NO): NO